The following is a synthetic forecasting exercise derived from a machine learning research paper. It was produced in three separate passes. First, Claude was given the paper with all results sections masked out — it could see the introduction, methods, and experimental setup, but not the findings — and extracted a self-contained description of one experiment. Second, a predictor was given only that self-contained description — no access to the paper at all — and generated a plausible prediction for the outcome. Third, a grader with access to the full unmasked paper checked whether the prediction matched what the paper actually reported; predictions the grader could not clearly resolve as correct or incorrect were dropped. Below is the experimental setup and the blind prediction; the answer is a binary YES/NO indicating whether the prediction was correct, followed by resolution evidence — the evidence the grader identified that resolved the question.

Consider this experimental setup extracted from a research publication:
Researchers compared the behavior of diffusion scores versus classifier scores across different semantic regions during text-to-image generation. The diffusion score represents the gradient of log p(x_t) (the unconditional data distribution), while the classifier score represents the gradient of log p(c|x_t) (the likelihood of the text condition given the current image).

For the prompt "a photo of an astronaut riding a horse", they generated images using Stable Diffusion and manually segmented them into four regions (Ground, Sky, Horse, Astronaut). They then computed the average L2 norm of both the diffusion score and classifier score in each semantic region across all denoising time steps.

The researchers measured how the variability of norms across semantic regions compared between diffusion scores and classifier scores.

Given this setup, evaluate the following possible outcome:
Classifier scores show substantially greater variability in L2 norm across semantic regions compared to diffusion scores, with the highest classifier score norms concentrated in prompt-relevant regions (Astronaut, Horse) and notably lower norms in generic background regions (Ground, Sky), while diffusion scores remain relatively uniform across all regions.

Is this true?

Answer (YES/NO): YES